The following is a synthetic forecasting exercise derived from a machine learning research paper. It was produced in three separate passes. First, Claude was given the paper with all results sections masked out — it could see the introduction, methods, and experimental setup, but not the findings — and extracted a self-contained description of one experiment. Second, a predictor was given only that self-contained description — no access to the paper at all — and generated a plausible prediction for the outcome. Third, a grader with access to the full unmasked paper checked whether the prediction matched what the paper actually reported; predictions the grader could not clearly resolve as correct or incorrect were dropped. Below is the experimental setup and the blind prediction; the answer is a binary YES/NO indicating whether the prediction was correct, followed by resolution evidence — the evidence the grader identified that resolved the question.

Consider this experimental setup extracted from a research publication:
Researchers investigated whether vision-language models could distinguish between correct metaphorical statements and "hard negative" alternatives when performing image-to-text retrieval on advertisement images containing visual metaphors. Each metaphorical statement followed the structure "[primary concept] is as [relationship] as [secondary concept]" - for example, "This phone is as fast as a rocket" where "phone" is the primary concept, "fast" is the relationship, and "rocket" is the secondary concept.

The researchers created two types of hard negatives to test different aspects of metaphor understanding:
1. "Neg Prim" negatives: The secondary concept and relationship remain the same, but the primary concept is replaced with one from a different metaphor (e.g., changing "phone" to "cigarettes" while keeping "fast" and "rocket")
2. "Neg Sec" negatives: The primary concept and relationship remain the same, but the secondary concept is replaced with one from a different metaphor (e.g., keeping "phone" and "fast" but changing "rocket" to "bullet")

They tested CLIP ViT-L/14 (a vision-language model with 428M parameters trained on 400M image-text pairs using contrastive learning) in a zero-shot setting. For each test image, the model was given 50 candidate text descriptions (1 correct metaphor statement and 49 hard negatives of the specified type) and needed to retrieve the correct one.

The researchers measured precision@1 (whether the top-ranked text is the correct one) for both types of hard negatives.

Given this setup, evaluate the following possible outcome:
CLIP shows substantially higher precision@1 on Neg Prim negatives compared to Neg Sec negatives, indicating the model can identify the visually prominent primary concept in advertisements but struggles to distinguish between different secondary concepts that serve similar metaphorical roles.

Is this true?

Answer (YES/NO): YES